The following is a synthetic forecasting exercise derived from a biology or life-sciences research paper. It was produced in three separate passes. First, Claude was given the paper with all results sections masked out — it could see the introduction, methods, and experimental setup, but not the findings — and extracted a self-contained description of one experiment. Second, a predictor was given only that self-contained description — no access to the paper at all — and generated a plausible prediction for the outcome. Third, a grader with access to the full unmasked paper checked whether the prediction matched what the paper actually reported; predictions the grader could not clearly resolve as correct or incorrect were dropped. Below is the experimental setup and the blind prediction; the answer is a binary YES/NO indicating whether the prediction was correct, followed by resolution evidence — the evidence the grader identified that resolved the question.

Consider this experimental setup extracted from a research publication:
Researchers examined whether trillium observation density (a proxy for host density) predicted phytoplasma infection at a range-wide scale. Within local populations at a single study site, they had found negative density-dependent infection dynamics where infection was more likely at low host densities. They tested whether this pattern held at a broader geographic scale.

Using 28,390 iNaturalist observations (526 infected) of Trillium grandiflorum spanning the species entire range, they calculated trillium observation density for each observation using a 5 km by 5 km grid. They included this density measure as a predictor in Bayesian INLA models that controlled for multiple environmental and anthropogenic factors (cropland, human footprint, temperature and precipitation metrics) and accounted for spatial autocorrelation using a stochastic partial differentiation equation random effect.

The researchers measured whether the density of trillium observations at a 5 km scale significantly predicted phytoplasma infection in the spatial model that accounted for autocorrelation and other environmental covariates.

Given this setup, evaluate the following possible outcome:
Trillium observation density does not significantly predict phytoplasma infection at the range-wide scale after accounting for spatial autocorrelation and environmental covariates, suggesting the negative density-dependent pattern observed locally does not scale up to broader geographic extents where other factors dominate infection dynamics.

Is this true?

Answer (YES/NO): YES